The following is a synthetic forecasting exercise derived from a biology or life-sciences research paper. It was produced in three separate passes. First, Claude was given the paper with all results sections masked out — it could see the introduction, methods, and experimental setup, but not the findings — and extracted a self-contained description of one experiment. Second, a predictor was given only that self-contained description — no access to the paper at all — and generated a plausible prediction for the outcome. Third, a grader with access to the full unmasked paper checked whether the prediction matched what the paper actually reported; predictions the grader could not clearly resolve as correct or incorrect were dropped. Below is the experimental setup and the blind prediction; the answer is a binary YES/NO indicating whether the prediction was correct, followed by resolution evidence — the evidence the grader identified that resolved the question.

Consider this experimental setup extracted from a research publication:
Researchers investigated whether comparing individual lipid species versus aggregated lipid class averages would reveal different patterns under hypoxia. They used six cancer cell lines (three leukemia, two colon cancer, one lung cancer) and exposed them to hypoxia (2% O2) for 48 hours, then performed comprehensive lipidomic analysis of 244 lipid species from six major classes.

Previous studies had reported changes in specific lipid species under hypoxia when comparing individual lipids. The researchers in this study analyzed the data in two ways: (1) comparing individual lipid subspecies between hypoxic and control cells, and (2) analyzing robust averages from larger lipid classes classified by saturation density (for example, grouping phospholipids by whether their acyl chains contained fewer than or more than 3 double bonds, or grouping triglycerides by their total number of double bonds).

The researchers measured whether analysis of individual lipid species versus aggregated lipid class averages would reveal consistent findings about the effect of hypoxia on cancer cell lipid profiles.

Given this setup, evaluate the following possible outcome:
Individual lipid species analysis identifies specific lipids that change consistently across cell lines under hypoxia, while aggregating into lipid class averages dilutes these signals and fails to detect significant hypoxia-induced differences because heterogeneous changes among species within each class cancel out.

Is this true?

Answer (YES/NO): NO